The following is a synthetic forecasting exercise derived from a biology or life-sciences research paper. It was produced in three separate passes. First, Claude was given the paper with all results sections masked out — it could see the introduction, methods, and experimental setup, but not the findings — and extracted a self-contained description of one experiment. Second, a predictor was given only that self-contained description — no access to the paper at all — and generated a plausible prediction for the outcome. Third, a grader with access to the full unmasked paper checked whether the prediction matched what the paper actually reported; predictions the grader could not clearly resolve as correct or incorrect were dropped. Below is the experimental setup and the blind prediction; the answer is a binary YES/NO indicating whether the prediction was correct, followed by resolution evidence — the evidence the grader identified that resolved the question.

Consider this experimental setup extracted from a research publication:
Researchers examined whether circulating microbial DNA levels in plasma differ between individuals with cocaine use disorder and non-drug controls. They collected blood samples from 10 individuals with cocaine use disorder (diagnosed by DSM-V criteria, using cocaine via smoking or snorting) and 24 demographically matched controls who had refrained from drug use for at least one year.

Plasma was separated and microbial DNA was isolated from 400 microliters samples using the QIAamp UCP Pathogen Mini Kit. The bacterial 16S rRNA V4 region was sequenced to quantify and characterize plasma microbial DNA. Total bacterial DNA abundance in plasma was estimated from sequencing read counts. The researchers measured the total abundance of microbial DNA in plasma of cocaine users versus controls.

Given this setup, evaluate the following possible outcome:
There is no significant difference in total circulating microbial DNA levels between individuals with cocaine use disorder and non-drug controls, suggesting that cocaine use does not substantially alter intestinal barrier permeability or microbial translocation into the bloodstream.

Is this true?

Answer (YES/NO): NO